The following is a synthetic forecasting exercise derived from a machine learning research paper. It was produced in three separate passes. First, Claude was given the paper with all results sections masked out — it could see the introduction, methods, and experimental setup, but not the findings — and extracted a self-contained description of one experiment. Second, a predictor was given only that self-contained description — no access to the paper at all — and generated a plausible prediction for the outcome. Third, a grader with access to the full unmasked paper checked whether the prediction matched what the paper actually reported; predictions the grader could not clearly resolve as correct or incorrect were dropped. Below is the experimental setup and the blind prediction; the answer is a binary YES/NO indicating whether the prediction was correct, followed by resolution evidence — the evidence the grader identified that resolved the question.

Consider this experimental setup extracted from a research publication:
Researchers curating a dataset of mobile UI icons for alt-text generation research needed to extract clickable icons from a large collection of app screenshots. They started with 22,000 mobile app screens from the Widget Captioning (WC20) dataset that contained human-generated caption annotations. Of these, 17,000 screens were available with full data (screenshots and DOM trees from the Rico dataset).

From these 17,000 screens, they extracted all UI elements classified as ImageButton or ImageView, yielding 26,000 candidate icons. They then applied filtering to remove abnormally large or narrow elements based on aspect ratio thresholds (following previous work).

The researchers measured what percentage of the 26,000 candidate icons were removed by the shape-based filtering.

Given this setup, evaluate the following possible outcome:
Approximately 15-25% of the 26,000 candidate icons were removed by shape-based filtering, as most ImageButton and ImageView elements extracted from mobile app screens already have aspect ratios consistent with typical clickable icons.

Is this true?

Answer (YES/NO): YES